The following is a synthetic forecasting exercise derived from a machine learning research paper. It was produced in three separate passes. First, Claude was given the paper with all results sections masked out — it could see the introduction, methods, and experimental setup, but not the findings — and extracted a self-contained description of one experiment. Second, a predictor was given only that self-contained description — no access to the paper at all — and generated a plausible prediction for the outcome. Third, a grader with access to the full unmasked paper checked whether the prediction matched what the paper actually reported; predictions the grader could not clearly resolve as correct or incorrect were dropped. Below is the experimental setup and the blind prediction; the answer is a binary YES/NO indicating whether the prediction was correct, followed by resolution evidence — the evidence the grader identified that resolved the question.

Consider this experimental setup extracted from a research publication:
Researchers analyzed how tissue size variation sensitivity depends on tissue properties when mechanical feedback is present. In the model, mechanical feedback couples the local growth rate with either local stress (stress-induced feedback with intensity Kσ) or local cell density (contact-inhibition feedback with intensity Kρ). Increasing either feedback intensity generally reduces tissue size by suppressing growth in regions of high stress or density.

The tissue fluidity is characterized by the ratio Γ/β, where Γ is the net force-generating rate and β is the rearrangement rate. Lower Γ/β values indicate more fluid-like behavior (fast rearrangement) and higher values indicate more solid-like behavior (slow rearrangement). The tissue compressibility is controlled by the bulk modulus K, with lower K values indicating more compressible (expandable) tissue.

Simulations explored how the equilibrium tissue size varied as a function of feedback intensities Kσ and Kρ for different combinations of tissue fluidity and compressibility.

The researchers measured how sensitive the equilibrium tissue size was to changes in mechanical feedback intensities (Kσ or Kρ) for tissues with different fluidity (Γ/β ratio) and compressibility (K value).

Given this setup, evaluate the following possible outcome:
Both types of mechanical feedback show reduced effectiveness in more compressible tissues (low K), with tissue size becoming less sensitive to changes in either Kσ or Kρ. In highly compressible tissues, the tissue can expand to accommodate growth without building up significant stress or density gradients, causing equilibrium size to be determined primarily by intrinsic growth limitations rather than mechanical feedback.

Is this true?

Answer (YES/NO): NO